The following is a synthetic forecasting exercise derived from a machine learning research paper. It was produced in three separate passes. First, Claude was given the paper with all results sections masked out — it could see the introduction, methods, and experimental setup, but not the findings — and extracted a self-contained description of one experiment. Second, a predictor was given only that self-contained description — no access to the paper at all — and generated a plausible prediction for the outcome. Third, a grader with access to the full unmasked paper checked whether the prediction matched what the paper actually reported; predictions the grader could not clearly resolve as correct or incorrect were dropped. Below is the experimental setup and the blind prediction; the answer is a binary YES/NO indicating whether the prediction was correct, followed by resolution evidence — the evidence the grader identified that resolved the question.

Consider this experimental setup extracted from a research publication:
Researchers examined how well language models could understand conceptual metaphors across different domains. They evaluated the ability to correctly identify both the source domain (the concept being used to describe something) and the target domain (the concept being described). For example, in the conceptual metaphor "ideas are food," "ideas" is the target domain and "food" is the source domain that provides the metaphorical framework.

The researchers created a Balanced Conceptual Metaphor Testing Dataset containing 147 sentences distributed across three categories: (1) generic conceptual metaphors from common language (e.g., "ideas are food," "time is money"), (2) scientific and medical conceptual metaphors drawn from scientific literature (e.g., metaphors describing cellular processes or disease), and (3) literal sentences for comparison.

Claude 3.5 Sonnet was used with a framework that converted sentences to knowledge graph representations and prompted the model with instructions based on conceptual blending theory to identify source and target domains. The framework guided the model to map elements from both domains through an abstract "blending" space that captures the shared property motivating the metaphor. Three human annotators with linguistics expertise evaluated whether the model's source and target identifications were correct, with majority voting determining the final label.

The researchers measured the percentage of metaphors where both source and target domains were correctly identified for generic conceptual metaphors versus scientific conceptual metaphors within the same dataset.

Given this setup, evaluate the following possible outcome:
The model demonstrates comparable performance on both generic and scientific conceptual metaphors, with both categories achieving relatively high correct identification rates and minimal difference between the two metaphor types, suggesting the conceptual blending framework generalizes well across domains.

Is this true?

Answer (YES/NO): NO